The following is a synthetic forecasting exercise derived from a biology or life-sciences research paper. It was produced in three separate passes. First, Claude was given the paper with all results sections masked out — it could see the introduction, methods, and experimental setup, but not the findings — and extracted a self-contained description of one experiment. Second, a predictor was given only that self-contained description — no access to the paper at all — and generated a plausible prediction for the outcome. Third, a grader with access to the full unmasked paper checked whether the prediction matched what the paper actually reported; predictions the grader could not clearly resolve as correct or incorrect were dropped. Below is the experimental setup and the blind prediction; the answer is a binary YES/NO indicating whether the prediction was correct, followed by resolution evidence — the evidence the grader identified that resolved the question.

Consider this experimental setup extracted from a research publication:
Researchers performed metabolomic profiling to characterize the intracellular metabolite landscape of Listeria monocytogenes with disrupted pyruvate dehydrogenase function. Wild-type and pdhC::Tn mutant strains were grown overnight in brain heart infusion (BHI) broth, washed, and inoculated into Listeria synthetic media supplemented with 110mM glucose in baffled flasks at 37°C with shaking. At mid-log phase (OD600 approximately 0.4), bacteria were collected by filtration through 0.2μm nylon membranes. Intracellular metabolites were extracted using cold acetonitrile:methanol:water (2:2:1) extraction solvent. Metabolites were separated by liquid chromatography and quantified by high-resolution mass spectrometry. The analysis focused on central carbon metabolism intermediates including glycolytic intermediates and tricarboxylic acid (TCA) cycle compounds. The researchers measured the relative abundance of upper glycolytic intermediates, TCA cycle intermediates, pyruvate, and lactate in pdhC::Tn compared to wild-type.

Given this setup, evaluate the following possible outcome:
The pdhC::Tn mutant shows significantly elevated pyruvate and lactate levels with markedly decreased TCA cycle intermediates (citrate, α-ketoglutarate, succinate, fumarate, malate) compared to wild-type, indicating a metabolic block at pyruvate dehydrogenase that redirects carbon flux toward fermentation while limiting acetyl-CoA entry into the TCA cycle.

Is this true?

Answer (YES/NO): YES